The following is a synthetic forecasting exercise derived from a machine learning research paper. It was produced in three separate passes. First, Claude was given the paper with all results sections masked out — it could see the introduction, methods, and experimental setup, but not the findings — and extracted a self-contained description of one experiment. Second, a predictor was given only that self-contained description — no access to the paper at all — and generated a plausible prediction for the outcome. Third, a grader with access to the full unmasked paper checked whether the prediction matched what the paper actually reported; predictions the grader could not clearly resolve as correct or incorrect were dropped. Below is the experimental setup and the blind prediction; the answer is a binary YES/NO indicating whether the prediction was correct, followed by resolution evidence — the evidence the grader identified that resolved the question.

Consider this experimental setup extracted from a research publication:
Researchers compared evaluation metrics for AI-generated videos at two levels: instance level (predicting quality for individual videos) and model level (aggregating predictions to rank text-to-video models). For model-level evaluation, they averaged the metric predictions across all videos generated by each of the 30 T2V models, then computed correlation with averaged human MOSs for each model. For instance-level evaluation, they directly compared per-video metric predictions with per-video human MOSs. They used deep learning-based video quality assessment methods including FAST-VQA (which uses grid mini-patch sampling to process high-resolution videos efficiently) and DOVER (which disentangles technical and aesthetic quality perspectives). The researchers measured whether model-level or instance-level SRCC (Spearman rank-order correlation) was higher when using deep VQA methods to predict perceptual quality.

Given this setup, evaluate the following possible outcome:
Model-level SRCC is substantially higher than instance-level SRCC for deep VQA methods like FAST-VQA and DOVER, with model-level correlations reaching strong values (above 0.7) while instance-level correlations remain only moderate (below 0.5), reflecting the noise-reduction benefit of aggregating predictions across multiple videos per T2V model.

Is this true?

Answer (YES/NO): NO